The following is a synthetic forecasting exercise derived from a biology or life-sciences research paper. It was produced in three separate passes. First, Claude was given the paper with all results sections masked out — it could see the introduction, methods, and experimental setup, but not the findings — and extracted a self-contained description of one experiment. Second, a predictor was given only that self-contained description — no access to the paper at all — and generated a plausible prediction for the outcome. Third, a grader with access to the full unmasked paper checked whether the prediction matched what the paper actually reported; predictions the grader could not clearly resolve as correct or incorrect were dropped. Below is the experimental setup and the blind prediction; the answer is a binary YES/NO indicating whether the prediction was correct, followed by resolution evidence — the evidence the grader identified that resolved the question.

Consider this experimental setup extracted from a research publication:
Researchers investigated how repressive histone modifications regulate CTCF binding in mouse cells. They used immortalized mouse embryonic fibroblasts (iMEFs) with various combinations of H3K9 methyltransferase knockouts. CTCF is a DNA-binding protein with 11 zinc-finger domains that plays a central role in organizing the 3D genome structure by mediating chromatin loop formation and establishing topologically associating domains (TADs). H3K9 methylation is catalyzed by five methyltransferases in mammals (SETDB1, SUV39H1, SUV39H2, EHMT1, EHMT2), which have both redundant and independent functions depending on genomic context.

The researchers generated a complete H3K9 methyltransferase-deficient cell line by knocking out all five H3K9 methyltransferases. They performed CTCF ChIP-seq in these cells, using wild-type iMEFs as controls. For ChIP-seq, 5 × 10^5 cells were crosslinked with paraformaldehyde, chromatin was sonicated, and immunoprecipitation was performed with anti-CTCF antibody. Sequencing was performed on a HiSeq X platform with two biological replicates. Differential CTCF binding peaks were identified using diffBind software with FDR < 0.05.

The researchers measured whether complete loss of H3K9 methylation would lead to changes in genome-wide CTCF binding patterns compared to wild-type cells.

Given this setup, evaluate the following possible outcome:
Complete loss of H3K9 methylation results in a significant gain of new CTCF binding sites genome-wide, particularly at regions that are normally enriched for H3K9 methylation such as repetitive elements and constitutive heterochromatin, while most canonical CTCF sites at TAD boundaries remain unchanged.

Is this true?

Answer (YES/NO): YES